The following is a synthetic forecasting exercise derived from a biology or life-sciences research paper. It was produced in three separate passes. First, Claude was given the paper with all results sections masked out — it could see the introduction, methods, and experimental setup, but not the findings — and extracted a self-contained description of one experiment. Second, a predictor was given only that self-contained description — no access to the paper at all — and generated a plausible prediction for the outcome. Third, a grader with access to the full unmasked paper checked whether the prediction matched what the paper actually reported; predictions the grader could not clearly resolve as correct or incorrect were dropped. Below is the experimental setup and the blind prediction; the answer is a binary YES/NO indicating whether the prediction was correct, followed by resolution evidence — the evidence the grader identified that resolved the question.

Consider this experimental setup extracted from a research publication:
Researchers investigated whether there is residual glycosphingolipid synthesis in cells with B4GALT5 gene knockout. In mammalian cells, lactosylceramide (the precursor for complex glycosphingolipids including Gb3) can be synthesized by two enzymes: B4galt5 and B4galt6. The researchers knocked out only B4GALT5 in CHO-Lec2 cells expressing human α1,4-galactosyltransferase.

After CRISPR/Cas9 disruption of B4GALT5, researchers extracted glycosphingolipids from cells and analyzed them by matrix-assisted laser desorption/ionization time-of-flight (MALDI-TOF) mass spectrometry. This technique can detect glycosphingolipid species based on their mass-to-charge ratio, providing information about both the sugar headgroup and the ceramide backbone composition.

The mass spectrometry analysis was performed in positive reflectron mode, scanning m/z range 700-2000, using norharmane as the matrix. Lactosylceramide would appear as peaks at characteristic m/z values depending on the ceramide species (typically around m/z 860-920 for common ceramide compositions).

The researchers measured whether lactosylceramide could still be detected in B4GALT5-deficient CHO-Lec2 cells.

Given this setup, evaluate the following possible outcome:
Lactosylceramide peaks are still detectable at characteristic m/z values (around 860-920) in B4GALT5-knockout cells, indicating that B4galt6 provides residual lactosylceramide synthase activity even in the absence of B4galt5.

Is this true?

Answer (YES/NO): NO